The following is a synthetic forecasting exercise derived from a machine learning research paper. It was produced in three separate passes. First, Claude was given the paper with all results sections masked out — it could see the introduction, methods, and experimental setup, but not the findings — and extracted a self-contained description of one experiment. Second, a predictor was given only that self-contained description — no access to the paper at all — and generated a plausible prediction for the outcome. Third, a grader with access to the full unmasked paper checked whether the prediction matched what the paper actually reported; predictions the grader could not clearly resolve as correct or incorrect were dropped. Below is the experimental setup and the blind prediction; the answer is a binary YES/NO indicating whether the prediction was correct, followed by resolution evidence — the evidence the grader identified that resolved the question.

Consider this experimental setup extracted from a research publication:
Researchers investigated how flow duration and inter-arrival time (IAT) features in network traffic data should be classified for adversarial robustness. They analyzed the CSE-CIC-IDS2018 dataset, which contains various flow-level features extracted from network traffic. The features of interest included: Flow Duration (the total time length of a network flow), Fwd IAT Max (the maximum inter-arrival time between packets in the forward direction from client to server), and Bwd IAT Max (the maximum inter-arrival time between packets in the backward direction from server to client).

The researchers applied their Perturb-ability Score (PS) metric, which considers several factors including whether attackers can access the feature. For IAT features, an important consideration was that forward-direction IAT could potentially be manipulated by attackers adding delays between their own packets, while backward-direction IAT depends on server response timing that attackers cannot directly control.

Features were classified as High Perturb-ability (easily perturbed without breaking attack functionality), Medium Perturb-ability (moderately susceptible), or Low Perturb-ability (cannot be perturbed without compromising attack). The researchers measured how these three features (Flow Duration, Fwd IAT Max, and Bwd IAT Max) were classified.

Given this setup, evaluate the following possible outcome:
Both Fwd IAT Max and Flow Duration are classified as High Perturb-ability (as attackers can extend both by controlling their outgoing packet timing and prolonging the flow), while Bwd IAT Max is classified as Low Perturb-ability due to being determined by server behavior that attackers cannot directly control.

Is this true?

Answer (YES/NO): YES